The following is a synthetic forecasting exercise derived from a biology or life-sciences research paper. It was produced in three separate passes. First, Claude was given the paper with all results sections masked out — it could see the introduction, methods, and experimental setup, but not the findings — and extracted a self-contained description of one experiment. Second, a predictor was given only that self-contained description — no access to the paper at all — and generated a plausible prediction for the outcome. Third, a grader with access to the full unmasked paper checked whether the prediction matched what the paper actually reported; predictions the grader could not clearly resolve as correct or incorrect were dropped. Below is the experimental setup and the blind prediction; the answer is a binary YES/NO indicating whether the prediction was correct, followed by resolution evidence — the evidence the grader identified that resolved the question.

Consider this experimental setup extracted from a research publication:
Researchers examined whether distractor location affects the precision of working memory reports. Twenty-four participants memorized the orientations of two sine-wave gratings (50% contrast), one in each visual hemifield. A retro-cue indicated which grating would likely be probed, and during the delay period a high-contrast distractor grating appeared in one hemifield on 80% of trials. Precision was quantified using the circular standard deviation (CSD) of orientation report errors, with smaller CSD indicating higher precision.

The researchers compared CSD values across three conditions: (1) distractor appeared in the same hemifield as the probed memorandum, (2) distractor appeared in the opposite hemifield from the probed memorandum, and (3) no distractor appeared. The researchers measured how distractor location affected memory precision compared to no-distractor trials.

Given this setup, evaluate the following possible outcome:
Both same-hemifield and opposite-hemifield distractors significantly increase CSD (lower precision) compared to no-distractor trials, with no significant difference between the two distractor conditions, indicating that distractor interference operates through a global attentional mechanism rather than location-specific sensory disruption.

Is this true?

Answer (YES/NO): NO